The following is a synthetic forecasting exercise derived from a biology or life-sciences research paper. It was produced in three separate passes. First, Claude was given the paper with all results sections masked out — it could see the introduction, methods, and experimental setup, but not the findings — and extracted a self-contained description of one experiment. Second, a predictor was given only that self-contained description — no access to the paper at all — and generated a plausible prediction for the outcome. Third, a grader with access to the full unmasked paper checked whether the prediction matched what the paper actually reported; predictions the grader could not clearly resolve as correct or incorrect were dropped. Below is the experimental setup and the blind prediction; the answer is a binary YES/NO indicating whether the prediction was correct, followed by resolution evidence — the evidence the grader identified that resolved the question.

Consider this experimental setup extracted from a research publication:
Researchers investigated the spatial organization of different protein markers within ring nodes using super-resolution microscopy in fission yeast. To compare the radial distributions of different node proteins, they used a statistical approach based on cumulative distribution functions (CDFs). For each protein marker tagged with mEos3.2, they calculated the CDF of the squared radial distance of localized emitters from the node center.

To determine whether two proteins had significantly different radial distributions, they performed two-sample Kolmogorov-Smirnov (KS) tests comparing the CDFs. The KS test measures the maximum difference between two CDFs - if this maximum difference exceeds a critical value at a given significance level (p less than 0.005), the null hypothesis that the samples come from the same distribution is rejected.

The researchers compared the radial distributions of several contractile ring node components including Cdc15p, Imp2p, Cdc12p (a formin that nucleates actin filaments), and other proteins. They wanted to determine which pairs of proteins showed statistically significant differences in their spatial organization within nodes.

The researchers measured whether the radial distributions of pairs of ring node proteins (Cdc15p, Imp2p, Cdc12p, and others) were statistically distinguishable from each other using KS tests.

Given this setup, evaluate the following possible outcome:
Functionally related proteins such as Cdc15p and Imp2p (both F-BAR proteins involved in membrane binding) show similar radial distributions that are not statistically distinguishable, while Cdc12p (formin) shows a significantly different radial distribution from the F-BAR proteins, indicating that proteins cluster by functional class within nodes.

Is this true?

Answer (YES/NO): NO